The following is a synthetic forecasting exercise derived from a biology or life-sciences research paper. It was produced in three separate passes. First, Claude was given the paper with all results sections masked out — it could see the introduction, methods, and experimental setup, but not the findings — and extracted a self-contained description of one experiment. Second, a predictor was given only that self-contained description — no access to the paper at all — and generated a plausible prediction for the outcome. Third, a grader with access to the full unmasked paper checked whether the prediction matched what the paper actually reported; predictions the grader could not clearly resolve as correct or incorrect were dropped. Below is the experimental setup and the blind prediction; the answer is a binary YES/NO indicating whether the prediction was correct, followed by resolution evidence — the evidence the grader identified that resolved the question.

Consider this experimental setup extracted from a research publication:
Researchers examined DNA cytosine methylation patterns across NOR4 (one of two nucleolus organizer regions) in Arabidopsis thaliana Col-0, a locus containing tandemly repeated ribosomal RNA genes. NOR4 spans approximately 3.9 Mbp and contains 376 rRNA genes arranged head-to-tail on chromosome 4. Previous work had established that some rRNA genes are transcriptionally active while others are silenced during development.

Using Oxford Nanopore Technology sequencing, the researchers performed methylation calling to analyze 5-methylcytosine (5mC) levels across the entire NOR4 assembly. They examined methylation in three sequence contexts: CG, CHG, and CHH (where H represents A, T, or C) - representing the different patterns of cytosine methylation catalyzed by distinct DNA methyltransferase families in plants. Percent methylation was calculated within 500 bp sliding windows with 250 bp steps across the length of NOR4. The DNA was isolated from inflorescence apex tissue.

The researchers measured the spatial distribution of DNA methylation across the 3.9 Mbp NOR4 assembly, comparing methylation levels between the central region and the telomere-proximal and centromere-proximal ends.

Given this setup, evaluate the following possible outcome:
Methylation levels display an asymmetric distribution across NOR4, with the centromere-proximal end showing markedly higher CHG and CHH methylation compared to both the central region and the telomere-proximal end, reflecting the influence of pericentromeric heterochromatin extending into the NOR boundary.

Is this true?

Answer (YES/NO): NO